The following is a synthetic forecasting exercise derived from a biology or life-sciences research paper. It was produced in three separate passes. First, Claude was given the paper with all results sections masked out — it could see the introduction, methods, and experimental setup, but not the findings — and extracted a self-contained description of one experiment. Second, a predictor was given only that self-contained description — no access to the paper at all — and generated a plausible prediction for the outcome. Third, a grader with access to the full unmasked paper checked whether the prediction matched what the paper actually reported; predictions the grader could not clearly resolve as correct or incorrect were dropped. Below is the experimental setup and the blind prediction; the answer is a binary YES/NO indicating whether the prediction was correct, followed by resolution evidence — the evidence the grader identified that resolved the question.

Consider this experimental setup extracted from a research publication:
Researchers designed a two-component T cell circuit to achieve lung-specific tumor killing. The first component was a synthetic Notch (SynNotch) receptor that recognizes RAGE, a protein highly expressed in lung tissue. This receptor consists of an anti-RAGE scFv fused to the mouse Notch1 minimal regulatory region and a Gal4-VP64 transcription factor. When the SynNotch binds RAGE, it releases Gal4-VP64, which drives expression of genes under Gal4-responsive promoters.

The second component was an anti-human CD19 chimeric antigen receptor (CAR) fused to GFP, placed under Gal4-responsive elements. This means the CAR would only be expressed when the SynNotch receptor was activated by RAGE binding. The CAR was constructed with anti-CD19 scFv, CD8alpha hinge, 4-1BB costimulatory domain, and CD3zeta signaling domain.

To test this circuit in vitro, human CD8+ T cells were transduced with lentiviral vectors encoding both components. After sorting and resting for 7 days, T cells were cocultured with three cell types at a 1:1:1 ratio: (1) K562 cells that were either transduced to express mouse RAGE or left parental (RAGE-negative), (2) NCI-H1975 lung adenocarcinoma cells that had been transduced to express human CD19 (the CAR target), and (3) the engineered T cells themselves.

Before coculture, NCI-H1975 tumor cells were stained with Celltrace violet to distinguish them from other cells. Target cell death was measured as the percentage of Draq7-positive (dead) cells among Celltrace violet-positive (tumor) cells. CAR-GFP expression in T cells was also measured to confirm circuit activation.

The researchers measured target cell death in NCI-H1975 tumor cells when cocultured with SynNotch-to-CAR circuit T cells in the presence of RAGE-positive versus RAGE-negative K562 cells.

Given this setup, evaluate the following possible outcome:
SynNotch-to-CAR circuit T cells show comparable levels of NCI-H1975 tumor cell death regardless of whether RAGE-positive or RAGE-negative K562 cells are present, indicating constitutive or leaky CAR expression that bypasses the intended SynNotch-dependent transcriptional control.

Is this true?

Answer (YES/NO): NO